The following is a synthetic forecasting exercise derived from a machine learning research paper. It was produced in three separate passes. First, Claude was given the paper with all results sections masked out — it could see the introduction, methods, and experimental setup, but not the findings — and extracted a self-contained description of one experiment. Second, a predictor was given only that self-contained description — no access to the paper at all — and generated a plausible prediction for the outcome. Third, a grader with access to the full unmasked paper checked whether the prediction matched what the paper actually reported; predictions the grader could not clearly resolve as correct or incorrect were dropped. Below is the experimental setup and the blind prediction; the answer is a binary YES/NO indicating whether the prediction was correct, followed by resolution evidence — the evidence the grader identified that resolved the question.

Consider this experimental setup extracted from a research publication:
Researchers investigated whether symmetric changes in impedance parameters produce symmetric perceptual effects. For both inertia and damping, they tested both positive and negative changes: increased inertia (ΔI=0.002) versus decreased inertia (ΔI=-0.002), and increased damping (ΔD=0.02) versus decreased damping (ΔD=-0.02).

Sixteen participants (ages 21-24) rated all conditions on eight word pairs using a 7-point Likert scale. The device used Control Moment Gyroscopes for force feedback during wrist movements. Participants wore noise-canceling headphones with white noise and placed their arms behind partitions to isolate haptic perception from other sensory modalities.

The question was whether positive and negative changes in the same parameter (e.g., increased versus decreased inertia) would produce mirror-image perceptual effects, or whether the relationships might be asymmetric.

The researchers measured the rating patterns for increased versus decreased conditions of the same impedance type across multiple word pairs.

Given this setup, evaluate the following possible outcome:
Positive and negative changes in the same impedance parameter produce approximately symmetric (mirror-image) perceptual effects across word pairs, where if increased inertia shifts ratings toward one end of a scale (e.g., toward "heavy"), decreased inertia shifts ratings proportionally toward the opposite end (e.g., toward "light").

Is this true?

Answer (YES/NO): NO